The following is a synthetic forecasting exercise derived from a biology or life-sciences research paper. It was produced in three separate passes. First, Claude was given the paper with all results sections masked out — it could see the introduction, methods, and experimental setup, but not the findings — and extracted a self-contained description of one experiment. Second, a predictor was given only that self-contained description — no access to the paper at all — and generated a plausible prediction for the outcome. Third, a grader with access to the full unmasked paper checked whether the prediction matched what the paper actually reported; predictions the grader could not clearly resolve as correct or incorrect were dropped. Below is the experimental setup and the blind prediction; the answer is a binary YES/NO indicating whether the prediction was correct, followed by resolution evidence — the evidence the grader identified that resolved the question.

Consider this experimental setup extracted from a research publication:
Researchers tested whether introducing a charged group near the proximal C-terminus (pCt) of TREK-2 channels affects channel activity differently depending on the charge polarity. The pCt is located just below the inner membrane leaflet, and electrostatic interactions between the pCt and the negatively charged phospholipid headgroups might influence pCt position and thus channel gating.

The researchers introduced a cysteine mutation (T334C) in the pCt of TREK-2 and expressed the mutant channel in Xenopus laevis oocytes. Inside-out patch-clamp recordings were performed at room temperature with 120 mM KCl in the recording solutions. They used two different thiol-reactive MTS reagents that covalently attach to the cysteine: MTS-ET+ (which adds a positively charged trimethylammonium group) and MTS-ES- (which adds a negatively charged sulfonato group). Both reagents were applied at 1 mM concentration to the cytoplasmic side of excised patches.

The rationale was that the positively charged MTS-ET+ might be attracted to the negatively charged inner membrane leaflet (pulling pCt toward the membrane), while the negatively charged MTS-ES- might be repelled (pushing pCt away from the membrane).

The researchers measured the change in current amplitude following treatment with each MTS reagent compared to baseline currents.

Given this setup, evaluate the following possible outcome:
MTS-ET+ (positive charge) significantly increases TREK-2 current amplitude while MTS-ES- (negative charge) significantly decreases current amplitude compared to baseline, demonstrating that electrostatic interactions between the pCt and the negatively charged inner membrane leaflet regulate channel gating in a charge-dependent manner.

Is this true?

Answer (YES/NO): NO